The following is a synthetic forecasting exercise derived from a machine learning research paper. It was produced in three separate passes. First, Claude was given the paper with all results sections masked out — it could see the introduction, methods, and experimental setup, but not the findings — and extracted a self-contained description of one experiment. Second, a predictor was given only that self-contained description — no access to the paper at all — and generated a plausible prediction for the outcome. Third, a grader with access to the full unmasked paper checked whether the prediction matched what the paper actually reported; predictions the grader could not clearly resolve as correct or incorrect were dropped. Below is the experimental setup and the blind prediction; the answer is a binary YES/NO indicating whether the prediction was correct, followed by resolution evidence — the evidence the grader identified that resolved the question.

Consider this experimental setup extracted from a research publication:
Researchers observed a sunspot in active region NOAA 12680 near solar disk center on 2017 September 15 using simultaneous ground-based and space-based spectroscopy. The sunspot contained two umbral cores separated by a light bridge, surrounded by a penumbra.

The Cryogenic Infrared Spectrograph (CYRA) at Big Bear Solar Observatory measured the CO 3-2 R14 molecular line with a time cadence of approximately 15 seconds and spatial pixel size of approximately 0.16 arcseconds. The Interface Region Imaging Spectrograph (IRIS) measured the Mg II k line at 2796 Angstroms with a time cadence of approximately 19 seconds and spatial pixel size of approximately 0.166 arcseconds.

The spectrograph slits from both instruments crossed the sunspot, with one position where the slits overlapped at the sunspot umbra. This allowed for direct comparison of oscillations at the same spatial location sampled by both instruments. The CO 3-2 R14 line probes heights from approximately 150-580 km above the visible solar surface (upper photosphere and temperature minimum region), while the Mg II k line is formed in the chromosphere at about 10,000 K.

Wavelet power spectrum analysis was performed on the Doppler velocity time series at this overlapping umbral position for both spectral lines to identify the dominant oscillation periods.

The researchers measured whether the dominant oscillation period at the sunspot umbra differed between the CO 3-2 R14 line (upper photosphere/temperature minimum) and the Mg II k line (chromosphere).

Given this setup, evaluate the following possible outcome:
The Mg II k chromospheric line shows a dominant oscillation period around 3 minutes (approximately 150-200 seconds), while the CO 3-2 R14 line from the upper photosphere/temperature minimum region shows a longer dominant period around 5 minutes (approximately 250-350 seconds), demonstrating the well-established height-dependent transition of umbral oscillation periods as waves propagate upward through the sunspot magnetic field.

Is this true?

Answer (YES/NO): NO